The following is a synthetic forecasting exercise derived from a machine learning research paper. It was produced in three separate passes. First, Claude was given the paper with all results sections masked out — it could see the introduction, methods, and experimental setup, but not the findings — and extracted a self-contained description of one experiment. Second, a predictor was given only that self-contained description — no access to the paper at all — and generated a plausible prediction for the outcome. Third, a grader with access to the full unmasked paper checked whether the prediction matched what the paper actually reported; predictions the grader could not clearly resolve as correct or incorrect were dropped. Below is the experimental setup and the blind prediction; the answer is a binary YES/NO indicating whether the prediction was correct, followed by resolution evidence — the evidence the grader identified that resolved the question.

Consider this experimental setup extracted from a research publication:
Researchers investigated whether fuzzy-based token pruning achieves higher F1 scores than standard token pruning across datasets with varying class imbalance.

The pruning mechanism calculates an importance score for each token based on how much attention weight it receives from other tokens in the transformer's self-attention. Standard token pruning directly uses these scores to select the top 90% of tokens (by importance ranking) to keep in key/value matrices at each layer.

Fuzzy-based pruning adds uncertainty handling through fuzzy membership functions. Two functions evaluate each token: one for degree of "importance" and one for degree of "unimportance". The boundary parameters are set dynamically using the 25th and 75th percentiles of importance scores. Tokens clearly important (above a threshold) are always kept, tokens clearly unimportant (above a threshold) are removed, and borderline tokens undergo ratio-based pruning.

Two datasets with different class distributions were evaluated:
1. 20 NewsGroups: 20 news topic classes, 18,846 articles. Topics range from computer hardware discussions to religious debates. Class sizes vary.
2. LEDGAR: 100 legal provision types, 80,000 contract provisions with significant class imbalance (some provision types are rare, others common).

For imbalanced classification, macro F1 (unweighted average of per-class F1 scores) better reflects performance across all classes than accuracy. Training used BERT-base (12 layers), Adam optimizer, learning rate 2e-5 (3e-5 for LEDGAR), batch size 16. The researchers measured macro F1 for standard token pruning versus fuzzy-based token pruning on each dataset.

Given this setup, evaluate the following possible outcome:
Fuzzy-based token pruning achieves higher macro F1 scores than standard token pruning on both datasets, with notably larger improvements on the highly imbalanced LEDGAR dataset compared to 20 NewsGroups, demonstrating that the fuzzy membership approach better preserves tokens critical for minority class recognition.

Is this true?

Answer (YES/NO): NO